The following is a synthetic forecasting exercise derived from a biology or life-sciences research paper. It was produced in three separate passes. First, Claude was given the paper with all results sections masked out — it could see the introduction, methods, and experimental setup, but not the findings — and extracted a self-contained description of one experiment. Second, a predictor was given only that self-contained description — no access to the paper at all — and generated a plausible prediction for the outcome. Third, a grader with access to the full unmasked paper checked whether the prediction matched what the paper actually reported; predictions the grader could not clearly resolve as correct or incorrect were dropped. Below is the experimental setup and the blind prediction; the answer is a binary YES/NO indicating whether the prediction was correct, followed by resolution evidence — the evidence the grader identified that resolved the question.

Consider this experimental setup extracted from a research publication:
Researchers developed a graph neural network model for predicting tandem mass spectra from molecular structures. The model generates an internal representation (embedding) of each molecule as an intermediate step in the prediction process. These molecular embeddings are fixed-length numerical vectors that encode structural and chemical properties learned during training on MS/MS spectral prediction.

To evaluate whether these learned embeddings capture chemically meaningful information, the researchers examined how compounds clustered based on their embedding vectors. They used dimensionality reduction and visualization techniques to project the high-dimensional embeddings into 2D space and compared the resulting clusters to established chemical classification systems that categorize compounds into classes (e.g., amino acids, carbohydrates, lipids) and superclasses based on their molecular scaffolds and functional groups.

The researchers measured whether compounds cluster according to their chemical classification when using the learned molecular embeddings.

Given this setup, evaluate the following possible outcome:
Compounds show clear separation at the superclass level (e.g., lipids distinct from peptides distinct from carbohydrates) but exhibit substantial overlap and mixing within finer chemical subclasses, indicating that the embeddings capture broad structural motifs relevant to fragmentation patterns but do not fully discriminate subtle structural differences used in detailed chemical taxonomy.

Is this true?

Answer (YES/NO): NO